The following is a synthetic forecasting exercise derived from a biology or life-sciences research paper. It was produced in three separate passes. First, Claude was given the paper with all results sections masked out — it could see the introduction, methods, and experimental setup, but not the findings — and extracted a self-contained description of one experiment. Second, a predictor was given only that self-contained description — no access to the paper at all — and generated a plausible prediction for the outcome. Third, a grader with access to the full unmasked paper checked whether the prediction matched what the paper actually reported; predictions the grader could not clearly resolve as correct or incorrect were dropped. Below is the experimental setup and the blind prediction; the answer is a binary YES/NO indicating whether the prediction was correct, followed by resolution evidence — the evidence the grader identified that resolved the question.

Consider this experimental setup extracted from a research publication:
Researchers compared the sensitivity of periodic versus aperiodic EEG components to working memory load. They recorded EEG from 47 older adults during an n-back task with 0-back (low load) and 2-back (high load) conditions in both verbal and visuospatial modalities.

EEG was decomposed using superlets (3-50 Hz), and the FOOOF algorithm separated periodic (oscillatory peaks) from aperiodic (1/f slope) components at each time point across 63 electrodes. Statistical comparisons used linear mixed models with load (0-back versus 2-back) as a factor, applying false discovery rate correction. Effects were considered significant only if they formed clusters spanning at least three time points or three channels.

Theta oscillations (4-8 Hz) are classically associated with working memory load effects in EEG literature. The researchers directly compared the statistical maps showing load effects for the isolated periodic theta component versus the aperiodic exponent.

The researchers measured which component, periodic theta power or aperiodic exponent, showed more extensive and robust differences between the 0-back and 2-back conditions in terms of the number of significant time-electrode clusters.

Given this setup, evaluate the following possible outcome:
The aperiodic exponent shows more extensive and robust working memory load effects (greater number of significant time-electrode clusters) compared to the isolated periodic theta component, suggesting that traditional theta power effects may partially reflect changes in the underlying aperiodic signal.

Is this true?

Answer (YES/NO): NO